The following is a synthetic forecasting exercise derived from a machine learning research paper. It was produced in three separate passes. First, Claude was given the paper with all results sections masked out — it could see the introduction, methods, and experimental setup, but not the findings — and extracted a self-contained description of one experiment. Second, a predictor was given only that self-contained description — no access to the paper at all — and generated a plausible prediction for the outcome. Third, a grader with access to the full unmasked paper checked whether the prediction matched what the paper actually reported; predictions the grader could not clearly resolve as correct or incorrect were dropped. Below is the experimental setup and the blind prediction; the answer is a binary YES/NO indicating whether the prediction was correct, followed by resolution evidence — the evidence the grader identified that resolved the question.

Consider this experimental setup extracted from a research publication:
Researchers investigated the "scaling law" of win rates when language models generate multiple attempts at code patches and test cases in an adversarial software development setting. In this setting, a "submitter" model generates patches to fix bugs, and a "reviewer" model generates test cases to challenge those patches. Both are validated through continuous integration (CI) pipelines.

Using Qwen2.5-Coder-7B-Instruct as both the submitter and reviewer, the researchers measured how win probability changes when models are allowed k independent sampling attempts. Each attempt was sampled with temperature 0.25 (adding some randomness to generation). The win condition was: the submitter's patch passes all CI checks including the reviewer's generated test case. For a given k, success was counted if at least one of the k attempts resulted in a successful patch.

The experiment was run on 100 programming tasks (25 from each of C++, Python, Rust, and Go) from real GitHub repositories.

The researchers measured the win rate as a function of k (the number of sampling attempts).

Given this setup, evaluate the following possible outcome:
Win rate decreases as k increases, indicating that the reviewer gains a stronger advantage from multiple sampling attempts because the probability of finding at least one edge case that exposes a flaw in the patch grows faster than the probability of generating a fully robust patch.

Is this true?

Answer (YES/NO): NO